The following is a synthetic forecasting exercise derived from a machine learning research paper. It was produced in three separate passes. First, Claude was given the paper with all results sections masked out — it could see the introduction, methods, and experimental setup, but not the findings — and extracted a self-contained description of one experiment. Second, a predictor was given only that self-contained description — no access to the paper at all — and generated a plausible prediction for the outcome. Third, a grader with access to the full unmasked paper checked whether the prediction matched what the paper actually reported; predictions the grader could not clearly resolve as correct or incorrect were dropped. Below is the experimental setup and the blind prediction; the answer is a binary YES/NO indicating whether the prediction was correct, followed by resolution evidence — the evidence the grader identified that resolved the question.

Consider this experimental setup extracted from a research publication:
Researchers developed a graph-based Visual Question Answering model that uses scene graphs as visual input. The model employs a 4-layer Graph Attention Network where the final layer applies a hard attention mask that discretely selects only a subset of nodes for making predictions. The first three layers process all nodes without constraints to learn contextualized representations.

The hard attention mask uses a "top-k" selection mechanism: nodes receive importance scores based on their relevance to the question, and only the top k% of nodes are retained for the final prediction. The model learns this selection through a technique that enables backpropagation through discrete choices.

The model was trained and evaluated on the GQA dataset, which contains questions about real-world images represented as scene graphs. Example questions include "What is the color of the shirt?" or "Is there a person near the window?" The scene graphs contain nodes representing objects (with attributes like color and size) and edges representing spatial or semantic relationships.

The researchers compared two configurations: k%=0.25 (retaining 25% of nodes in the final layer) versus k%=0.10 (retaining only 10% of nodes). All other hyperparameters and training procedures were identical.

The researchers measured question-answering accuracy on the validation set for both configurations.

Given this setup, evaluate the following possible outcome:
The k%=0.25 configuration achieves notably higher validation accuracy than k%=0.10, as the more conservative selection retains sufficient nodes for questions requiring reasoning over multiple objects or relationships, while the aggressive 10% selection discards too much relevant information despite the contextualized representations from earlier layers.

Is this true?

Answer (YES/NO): YES